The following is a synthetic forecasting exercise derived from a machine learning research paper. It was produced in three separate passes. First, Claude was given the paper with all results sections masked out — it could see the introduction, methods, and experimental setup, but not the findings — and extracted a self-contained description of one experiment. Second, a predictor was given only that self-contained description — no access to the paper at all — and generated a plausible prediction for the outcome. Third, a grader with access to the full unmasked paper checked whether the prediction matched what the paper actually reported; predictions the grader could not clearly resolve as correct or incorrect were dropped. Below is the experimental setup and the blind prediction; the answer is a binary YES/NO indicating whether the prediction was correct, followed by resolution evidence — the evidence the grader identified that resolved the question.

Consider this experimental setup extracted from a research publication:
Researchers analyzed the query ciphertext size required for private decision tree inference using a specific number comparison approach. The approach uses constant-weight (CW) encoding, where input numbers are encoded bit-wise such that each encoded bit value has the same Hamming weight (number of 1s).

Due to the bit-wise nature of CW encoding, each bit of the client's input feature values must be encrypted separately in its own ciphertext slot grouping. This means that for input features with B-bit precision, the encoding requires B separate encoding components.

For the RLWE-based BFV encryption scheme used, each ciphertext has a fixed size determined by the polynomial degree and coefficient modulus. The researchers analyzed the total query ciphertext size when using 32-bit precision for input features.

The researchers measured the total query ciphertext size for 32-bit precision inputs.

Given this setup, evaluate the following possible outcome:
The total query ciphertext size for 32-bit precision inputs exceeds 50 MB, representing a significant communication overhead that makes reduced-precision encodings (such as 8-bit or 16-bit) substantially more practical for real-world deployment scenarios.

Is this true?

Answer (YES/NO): YES